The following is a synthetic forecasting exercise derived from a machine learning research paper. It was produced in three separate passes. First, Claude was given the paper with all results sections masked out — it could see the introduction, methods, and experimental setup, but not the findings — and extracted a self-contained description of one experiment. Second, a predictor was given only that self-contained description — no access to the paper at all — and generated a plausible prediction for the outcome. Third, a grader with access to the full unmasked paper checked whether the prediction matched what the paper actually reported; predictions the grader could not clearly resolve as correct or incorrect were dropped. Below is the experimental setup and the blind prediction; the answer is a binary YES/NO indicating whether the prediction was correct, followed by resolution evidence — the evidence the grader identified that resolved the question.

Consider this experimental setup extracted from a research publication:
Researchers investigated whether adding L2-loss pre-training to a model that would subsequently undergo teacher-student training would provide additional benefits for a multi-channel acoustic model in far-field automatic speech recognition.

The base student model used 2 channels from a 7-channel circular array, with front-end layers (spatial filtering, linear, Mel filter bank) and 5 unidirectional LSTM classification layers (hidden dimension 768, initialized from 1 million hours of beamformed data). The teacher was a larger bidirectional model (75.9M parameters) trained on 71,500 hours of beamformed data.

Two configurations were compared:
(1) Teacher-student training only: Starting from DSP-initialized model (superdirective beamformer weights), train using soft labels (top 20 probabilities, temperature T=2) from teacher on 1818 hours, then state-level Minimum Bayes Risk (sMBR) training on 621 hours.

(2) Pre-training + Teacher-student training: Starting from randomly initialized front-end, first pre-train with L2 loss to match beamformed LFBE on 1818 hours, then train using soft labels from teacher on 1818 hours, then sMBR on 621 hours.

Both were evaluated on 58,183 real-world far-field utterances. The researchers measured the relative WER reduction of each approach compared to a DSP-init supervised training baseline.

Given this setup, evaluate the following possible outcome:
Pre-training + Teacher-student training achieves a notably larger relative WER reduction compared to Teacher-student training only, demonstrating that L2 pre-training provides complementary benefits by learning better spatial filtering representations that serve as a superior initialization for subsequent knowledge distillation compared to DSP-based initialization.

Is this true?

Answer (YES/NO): YES